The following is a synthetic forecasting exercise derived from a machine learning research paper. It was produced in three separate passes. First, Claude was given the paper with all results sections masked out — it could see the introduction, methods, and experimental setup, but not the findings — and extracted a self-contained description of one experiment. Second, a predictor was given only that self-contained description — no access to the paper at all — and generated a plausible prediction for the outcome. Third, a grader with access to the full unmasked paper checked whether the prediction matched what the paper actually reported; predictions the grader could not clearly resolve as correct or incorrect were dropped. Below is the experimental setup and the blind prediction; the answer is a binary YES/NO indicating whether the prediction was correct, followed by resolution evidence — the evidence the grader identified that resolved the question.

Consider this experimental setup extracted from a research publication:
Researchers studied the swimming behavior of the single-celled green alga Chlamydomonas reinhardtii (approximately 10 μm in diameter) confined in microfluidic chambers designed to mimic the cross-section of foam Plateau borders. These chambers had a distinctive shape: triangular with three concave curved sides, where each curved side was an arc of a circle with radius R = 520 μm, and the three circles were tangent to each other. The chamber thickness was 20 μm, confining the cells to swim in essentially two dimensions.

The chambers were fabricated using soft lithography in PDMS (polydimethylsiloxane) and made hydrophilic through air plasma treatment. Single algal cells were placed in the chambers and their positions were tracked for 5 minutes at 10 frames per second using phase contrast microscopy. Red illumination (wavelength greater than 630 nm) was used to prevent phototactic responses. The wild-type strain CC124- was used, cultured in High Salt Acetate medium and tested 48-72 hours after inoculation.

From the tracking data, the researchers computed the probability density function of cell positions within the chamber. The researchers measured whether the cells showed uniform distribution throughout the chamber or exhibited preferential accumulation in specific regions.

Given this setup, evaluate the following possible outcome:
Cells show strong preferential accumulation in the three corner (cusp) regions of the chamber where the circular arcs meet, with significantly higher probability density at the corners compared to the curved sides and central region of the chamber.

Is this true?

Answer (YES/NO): YES